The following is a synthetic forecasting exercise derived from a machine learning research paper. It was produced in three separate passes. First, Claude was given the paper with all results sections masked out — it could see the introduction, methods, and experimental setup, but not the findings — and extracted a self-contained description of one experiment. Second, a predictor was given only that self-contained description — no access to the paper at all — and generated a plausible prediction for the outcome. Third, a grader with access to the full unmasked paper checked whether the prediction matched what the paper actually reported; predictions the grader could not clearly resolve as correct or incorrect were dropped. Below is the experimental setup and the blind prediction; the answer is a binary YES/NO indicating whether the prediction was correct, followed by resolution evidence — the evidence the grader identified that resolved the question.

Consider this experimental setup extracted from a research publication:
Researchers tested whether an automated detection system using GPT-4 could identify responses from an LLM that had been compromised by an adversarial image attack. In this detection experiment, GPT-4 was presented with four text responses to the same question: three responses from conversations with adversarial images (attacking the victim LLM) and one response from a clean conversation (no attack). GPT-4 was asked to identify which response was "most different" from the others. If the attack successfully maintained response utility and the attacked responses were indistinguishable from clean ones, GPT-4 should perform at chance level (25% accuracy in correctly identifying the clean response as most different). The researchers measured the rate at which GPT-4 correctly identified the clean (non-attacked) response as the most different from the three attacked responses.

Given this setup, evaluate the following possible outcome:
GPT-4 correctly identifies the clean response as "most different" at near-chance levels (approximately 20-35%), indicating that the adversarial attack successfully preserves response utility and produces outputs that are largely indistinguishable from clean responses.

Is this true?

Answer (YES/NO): NO